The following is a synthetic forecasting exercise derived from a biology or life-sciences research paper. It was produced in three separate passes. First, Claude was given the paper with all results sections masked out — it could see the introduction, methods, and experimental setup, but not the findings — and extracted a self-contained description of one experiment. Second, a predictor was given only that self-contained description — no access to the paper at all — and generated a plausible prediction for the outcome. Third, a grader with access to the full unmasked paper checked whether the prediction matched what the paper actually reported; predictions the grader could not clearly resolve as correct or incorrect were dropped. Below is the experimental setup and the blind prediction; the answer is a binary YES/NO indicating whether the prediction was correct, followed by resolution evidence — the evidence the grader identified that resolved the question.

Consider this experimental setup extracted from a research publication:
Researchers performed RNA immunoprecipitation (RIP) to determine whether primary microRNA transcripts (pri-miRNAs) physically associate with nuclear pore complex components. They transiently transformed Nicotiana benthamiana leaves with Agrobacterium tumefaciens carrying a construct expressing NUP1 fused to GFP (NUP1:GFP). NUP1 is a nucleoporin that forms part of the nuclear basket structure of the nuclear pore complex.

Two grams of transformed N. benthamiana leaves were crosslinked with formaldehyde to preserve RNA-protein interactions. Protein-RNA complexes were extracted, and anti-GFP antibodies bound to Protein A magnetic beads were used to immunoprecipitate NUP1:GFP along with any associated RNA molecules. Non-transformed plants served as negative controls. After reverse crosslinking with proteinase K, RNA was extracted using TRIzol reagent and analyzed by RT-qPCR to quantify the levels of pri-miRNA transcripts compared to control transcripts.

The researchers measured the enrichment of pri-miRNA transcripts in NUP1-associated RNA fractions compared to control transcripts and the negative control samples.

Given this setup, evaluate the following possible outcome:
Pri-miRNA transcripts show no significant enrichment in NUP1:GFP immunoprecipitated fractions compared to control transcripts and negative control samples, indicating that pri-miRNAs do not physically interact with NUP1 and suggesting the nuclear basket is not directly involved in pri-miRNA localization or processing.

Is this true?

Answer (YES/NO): NO